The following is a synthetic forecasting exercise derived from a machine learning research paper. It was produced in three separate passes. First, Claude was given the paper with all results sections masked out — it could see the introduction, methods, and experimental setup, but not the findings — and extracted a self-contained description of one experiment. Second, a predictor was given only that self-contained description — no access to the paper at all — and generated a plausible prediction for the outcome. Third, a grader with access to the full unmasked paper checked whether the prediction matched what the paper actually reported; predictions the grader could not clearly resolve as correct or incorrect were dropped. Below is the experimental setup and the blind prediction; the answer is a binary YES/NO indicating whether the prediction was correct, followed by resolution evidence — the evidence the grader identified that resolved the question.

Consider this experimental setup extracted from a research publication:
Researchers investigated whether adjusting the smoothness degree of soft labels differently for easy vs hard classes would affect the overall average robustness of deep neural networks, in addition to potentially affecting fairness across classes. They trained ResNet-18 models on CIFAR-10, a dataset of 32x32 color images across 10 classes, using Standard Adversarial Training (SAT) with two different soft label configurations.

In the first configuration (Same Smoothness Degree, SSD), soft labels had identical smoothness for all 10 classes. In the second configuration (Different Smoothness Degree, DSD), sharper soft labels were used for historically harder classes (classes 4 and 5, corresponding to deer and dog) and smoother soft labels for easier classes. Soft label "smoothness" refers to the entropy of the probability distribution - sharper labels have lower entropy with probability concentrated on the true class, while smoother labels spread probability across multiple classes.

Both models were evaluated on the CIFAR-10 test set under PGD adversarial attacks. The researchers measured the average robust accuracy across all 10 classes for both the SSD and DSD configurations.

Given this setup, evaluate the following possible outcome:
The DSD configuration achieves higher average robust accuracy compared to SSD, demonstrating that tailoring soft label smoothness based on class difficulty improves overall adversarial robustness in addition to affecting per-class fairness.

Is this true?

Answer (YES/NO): YES